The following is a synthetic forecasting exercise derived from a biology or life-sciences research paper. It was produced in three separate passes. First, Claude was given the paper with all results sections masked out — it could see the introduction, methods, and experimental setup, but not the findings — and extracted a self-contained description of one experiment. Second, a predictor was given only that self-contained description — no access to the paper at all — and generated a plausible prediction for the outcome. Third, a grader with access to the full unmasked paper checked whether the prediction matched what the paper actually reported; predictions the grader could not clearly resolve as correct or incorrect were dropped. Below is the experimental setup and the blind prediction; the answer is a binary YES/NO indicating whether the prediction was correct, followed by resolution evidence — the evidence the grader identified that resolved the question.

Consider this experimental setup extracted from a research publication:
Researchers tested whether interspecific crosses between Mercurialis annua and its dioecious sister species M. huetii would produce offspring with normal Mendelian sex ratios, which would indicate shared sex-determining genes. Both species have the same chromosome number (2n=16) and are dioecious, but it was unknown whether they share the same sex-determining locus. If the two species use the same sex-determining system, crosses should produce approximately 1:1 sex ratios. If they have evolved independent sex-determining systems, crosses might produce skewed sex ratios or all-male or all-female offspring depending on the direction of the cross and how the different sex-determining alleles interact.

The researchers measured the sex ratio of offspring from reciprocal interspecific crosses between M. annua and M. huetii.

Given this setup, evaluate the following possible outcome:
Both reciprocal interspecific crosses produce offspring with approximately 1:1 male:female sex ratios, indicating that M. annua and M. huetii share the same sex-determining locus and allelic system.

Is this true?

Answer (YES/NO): YES